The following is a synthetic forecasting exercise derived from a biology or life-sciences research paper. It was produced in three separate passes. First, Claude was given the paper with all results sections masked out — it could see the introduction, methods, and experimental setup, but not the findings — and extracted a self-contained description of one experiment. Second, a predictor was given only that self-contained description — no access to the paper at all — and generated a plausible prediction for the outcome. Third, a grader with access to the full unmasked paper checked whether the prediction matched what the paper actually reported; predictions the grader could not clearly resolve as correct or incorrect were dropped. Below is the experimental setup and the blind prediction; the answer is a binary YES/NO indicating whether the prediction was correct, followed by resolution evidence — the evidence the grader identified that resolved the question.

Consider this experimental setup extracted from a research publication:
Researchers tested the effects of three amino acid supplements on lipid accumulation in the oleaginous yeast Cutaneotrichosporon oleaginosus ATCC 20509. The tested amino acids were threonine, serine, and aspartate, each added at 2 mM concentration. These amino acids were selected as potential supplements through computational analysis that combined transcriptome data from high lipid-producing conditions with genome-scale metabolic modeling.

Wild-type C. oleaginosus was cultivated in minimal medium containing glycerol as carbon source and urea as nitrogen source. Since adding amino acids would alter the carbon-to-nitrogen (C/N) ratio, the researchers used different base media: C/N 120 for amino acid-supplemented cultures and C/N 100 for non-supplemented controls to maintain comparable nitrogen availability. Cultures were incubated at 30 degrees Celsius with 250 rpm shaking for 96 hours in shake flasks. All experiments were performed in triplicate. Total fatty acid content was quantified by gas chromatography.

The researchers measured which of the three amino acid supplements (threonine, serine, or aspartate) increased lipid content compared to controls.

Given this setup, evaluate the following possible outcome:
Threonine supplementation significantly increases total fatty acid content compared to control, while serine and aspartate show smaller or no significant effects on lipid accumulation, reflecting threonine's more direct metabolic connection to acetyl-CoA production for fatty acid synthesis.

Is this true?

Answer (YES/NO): YES